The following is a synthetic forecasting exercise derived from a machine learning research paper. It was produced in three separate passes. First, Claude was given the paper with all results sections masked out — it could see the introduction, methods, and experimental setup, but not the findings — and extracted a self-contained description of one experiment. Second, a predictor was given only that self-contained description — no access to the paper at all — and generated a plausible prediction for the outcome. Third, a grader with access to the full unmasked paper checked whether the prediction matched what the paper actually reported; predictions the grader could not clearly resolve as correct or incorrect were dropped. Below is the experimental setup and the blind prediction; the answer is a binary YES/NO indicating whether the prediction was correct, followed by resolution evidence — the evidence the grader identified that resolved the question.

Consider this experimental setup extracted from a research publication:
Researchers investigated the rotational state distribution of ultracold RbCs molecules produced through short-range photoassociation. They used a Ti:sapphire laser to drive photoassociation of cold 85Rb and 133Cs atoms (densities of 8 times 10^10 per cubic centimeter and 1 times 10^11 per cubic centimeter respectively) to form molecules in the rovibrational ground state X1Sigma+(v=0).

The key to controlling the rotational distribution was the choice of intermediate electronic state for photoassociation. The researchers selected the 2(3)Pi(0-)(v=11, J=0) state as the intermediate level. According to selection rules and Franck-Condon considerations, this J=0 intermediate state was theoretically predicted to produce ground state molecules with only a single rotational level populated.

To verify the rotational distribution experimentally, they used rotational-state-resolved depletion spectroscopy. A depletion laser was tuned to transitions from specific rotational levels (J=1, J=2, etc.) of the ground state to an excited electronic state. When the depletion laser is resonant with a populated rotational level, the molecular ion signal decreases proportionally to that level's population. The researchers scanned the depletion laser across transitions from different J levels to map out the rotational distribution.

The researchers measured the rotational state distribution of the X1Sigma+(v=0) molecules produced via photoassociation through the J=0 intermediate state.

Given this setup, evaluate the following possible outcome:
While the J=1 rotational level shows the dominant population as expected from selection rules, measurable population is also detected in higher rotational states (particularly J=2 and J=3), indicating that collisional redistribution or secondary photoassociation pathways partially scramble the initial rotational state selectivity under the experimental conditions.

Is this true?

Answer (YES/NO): NO